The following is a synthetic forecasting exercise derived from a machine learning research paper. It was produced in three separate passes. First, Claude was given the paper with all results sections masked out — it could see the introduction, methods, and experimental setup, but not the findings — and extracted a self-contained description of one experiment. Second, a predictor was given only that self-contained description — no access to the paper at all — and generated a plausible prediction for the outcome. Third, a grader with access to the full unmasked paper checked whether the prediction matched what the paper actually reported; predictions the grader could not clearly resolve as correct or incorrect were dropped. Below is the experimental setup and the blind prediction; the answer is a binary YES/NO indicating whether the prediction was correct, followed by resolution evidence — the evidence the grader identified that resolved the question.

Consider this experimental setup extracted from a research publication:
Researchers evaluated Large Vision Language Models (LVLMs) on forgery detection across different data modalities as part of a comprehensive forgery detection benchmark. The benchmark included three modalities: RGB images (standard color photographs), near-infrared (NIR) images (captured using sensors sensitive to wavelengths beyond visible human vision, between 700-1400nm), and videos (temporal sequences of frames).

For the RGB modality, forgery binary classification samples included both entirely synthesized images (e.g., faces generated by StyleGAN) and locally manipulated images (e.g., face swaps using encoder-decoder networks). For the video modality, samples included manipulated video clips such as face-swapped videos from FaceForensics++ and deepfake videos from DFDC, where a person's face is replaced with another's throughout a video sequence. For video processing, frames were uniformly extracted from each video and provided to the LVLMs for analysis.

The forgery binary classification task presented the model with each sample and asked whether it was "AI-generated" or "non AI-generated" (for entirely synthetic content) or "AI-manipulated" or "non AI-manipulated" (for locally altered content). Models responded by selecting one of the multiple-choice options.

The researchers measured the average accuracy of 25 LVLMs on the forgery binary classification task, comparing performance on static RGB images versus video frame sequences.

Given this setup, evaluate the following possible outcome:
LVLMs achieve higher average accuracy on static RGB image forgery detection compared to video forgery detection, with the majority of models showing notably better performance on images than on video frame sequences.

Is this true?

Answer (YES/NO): NO